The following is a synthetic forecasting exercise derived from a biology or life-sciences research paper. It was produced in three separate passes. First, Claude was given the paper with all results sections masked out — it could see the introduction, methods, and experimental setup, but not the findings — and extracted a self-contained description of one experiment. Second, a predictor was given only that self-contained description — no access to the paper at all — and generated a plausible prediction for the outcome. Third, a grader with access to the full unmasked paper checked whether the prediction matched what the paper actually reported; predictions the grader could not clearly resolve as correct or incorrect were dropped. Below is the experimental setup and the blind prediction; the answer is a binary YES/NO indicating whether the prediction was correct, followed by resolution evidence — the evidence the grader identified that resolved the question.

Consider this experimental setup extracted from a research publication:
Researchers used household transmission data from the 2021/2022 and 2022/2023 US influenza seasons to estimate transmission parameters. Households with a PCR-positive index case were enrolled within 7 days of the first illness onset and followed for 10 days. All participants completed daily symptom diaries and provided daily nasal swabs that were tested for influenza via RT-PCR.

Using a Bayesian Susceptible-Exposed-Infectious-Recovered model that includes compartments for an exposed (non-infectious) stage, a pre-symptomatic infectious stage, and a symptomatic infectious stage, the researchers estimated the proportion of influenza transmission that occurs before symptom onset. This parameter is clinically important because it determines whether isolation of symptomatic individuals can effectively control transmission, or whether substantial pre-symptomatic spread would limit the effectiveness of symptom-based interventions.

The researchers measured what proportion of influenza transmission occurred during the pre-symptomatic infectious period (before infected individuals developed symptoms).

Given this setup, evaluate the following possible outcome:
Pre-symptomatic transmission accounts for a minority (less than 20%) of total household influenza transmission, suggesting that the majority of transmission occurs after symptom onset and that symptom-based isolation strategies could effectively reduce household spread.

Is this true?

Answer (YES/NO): NO